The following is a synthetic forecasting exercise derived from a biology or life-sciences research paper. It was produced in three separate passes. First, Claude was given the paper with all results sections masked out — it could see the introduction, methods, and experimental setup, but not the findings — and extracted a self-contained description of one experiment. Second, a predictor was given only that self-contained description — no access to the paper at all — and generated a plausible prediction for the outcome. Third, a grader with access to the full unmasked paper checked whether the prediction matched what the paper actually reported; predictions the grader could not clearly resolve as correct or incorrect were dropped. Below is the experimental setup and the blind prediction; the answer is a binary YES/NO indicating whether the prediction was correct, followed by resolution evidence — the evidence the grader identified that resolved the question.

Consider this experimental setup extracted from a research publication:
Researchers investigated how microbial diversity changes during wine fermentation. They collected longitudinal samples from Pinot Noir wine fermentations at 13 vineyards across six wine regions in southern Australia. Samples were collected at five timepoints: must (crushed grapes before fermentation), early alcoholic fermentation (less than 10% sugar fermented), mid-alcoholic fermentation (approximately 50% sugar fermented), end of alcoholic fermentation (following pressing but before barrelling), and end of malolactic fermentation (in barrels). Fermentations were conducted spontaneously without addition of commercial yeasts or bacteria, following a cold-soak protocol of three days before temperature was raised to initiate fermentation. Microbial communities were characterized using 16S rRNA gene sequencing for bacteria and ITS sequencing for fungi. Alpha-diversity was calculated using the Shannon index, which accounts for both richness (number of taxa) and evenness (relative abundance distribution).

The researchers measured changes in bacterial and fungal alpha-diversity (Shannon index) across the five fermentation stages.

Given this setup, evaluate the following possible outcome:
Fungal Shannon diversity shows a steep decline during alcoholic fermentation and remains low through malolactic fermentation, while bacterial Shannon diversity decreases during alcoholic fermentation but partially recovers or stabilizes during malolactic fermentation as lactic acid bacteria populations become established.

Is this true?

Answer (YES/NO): YES